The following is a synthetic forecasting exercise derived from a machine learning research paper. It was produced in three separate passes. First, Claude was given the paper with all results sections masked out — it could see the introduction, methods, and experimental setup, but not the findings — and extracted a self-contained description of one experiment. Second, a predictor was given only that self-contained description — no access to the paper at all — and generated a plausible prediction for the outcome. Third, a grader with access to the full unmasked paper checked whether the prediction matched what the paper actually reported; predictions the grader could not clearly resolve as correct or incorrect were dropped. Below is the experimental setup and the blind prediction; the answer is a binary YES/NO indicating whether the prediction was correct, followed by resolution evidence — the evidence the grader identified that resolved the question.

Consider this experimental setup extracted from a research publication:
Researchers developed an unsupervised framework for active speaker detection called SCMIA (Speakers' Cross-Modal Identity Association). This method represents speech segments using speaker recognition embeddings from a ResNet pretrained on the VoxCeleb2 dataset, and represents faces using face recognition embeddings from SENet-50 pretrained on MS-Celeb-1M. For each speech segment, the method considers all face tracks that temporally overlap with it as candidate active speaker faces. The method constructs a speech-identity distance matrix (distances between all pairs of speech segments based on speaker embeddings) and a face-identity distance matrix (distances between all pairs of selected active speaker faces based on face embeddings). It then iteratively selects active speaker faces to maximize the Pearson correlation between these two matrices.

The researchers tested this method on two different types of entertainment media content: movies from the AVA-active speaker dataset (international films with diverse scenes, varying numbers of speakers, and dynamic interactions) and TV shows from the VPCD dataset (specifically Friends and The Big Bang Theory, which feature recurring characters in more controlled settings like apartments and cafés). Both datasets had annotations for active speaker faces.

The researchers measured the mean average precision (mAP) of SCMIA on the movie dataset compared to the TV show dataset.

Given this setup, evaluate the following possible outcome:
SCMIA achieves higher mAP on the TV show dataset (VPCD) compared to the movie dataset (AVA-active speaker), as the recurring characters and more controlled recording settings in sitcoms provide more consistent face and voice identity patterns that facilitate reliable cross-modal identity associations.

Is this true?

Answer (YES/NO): YES